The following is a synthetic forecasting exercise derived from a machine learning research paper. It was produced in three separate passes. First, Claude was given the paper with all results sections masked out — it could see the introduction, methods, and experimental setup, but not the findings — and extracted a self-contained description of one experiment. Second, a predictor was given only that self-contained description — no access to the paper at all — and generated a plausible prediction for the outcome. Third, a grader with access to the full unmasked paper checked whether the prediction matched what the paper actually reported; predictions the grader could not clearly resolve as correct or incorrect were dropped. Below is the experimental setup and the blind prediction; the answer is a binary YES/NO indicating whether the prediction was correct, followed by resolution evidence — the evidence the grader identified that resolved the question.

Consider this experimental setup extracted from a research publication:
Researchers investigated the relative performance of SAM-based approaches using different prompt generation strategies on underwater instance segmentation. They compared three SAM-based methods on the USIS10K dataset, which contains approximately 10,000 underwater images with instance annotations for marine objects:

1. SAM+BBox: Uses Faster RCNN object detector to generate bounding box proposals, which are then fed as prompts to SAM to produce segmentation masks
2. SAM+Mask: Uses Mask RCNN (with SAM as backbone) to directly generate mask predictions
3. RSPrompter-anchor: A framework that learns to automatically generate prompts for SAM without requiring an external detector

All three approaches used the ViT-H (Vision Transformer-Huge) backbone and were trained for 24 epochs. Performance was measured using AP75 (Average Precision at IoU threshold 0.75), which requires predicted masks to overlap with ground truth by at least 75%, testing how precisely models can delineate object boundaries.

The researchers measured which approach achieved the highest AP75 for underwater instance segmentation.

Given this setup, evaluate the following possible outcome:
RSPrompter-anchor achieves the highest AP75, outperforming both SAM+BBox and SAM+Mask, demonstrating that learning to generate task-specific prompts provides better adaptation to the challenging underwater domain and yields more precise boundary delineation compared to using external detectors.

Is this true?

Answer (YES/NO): YES